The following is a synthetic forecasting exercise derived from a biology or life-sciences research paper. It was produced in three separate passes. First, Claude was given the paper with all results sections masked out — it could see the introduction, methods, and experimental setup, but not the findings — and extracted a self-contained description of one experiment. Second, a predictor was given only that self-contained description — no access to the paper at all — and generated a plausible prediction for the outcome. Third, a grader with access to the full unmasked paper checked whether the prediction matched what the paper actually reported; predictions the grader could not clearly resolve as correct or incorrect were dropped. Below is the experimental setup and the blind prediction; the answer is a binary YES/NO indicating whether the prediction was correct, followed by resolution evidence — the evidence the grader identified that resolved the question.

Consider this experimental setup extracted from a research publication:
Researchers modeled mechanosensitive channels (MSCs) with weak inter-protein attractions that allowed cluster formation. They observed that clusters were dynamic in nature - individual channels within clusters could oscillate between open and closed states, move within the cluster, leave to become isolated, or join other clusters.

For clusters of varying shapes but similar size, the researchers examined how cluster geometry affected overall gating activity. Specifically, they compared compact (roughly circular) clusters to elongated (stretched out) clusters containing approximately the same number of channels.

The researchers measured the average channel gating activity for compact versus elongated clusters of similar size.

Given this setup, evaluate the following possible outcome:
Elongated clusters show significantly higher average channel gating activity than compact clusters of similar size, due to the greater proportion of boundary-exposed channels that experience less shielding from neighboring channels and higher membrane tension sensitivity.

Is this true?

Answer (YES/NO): YES